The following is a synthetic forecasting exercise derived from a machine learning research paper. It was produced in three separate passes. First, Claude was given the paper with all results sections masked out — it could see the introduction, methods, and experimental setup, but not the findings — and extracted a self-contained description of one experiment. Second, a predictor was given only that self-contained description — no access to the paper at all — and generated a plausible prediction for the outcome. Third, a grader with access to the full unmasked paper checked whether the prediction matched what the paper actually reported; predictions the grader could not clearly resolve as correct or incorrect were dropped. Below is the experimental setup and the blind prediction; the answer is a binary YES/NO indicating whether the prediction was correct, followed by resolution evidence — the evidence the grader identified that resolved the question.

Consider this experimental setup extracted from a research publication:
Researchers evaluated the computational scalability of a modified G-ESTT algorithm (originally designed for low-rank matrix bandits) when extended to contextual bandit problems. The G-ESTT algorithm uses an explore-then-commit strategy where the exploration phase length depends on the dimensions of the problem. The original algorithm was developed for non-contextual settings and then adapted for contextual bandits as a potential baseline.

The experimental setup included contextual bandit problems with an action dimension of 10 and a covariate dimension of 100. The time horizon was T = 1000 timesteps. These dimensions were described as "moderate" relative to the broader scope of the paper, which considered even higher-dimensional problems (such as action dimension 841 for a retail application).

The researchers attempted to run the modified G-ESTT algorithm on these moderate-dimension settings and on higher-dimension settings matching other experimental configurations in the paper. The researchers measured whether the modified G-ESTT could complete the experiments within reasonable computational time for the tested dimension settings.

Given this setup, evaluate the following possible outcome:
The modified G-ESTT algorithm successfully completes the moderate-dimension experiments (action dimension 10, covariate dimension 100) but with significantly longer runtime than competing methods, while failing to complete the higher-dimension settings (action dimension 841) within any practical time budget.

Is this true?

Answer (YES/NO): NO